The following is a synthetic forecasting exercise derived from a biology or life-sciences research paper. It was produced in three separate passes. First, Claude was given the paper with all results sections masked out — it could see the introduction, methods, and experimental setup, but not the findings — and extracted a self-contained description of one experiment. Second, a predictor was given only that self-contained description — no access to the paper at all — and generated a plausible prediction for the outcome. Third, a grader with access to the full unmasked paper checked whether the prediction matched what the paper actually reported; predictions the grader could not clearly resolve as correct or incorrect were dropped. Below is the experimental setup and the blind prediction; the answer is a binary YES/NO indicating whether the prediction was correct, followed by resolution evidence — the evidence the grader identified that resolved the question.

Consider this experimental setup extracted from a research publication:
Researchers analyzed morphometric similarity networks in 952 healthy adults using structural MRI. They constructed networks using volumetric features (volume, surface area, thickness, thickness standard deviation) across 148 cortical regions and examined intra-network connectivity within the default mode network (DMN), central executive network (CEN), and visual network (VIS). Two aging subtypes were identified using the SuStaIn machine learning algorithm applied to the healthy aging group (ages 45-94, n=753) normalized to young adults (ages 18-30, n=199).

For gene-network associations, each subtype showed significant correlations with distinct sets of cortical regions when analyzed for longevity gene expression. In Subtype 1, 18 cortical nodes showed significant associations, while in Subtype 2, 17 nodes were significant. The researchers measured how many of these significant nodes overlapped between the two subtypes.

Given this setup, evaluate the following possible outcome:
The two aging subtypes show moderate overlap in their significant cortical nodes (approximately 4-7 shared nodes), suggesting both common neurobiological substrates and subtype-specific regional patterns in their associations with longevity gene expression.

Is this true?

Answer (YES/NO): YES